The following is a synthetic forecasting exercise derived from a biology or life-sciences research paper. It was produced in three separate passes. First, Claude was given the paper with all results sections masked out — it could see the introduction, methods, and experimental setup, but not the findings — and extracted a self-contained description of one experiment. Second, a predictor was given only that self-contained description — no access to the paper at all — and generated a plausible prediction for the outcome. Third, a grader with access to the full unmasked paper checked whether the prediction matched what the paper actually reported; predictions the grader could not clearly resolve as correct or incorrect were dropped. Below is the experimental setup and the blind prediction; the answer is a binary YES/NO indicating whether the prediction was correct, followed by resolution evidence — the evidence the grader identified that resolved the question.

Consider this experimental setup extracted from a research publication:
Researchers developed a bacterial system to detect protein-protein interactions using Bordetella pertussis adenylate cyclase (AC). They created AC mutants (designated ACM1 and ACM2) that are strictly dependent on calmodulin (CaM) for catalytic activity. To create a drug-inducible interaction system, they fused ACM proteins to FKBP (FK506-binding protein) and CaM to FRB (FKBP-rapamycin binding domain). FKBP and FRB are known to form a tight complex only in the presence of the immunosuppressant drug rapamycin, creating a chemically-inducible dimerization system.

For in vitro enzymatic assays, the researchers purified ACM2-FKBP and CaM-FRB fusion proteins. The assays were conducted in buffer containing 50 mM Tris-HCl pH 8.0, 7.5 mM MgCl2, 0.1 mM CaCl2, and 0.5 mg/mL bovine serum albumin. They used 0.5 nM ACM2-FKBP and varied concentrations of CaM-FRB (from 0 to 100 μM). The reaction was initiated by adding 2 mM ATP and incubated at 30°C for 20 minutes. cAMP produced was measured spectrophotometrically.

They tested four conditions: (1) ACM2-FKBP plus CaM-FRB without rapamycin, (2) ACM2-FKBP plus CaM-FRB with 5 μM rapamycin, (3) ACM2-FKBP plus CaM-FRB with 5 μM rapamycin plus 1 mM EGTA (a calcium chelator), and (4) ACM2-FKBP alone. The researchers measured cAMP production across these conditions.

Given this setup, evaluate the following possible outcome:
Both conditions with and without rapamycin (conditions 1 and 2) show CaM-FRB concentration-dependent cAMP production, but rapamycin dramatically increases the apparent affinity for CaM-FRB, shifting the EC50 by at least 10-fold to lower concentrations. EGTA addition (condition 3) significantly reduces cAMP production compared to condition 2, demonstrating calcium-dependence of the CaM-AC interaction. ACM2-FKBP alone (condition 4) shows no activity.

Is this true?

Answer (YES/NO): NO